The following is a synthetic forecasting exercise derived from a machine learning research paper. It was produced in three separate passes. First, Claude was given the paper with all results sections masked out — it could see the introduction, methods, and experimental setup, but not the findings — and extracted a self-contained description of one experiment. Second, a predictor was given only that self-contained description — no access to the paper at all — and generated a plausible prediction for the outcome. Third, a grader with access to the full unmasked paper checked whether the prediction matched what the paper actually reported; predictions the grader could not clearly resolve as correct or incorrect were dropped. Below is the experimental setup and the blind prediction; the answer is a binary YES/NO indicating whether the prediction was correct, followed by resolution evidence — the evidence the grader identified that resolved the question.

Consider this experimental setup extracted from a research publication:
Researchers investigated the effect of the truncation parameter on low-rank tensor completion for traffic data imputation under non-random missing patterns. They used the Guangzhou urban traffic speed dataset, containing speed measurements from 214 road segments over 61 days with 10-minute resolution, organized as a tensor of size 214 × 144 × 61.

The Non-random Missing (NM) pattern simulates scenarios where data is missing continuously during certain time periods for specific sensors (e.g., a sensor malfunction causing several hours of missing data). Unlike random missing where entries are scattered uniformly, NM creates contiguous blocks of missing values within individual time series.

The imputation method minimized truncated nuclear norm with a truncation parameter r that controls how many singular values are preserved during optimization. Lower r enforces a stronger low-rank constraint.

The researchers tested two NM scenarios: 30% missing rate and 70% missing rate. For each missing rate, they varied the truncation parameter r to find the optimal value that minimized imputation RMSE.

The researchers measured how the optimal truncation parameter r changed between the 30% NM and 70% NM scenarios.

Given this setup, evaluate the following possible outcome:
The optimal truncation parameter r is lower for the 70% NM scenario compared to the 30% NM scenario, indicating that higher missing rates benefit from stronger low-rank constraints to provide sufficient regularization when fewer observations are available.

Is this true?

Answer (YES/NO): YES